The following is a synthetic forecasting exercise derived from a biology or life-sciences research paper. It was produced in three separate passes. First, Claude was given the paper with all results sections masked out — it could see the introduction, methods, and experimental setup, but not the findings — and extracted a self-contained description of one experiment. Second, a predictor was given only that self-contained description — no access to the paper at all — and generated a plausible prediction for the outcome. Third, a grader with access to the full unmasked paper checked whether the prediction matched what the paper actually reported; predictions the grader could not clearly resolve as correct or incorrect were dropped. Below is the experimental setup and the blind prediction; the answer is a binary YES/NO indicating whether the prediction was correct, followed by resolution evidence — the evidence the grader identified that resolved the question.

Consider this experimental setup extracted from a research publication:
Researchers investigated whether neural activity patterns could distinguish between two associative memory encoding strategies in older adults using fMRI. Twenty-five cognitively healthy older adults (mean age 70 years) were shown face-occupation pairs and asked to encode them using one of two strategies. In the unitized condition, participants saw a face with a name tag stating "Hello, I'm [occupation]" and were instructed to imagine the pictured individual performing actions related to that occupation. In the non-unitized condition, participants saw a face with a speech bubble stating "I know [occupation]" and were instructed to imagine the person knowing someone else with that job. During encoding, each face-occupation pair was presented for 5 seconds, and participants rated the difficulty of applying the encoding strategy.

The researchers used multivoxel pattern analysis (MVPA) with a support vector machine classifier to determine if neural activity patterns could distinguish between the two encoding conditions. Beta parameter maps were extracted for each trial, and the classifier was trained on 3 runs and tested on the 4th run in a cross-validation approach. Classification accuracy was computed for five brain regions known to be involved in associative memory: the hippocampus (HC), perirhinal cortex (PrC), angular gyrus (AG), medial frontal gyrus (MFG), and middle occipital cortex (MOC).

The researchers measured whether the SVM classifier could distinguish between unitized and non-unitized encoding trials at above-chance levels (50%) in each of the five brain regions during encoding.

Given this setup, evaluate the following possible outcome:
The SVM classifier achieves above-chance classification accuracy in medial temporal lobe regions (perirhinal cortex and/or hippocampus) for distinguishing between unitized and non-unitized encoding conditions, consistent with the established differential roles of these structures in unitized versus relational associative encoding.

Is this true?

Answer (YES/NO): NO